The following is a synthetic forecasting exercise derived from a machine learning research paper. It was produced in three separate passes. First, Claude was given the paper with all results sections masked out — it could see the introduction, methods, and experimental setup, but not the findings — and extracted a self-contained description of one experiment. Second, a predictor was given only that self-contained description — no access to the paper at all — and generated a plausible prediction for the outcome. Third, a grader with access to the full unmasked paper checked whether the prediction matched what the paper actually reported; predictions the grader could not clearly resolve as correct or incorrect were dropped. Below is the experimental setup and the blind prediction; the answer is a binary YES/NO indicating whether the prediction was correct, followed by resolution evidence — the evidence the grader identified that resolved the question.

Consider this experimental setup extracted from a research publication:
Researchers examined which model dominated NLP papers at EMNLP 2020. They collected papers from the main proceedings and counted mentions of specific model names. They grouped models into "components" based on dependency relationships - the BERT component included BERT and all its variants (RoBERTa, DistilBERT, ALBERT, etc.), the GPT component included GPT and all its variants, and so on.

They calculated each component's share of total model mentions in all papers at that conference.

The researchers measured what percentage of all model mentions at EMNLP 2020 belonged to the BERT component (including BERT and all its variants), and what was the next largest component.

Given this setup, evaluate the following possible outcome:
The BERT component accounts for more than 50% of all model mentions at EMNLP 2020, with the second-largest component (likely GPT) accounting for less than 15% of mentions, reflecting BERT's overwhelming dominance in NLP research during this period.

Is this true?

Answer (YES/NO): NO